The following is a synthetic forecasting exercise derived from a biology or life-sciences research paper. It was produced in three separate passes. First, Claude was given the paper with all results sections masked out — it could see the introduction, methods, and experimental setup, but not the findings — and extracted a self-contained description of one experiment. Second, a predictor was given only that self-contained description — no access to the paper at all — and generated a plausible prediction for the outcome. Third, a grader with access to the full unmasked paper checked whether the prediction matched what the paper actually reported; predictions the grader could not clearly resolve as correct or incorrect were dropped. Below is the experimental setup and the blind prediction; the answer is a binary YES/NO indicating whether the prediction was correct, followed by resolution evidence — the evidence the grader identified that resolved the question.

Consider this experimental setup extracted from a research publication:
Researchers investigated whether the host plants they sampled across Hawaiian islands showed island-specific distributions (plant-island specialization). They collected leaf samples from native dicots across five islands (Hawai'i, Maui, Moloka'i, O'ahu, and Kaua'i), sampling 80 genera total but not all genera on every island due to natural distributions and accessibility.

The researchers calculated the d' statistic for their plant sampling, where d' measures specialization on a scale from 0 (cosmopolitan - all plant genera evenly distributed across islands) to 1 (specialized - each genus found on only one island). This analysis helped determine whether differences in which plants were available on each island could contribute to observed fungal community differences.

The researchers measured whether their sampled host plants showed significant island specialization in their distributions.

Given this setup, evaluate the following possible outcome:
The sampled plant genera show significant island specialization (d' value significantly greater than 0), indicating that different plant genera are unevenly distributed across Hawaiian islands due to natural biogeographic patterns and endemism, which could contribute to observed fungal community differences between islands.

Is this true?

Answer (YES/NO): NO